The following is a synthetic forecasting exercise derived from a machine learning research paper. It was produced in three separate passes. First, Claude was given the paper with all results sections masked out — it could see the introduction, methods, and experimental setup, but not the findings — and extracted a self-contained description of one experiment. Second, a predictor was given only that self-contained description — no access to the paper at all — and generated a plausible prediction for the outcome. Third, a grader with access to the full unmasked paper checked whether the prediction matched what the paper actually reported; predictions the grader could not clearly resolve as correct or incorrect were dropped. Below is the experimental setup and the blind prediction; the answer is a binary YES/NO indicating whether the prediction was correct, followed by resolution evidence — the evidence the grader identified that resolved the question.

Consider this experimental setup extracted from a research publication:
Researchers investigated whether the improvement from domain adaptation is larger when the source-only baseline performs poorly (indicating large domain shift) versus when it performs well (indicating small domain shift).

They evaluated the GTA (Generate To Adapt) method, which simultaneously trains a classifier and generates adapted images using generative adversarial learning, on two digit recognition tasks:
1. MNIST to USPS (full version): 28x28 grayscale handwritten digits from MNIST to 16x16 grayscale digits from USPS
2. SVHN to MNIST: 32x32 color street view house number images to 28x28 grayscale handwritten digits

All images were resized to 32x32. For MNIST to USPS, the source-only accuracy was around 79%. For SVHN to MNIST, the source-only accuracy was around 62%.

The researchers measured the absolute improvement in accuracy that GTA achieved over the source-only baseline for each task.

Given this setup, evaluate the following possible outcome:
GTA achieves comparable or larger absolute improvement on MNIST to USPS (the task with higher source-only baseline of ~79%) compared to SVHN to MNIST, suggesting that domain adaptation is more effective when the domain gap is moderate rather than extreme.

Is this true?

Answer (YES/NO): NO